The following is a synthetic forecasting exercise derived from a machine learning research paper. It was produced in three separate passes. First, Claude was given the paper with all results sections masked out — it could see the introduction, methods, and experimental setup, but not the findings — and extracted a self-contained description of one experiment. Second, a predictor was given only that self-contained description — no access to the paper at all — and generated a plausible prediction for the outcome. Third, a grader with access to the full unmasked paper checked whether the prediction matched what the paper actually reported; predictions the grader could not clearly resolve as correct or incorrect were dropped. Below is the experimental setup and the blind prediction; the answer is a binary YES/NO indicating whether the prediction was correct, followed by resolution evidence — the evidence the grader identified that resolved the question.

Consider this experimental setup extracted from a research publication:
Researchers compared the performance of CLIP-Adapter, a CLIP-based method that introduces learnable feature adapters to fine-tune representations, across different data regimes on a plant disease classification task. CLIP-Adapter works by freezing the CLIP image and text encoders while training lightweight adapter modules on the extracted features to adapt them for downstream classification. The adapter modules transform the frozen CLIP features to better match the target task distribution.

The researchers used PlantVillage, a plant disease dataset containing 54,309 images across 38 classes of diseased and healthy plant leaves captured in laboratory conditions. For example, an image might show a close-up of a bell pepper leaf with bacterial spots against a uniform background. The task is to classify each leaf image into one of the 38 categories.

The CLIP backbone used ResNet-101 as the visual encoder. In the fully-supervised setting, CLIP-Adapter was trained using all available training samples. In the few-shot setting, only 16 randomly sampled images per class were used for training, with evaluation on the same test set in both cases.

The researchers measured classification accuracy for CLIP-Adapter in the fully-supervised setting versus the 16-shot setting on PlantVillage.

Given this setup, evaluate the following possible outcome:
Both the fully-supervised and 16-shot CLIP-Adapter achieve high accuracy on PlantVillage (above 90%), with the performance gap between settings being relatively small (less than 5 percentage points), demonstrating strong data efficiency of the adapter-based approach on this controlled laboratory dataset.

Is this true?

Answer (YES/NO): NO